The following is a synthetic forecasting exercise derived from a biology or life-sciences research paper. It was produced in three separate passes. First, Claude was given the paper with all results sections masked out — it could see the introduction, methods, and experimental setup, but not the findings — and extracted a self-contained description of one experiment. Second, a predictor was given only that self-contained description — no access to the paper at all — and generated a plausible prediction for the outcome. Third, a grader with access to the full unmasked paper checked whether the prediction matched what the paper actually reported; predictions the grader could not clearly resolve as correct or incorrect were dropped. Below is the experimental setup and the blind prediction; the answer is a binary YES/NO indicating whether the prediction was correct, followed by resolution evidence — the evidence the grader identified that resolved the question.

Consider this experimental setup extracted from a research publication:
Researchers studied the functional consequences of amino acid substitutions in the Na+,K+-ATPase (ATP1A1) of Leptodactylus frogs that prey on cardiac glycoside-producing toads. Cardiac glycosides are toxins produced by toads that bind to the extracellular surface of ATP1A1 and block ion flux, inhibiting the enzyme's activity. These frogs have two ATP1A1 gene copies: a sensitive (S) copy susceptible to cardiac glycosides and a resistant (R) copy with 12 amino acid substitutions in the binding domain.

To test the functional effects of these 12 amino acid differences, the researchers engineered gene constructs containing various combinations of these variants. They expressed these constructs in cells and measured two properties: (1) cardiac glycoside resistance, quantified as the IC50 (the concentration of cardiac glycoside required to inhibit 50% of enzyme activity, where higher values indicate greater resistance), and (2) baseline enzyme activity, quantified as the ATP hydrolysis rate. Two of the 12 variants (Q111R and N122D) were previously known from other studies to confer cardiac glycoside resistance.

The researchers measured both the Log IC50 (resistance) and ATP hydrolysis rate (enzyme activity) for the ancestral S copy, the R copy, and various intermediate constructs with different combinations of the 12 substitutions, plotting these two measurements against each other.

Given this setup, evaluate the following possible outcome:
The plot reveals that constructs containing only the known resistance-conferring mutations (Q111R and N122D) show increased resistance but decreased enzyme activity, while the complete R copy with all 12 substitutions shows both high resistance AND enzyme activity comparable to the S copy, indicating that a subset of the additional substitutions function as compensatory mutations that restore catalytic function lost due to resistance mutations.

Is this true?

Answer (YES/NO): YES